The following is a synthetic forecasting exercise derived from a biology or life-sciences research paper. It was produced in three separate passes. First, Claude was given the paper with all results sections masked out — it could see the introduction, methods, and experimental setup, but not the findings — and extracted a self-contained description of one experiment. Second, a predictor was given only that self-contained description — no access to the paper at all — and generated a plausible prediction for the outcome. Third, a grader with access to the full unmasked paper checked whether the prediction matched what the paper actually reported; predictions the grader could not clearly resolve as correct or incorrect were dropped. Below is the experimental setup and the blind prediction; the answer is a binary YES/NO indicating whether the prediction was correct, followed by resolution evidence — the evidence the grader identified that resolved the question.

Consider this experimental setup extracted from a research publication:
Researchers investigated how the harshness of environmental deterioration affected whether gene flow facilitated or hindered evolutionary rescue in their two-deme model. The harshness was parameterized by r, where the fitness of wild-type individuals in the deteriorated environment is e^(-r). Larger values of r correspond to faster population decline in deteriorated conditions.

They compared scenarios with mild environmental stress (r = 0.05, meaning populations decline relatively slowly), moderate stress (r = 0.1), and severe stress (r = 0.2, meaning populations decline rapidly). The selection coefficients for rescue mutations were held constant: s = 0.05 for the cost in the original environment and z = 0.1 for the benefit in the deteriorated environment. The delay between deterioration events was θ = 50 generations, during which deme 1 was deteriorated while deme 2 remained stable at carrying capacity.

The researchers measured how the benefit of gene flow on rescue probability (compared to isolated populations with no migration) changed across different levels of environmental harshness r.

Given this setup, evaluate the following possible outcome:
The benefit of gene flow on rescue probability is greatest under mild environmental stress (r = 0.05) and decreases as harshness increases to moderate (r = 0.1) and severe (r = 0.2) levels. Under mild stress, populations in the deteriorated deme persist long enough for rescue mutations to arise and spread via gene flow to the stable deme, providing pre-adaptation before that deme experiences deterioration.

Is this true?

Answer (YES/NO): NO